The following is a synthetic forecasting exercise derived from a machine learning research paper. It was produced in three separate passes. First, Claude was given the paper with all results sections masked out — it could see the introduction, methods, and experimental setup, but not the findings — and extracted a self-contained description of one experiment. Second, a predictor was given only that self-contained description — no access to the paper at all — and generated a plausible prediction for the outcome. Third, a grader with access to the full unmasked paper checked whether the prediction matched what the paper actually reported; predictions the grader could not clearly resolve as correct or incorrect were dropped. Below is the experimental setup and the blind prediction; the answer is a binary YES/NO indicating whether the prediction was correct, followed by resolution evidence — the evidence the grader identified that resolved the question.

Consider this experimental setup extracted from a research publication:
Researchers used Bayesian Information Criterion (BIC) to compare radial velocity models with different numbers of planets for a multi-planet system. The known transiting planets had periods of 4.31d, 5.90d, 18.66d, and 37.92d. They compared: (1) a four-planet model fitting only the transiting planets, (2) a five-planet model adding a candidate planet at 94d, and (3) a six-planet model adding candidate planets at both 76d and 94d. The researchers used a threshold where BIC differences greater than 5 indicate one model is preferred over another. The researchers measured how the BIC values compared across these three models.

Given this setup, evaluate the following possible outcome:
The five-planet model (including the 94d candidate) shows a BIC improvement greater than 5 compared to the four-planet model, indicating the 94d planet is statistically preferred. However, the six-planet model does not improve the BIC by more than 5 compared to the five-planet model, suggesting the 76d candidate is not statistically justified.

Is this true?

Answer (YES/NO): YES